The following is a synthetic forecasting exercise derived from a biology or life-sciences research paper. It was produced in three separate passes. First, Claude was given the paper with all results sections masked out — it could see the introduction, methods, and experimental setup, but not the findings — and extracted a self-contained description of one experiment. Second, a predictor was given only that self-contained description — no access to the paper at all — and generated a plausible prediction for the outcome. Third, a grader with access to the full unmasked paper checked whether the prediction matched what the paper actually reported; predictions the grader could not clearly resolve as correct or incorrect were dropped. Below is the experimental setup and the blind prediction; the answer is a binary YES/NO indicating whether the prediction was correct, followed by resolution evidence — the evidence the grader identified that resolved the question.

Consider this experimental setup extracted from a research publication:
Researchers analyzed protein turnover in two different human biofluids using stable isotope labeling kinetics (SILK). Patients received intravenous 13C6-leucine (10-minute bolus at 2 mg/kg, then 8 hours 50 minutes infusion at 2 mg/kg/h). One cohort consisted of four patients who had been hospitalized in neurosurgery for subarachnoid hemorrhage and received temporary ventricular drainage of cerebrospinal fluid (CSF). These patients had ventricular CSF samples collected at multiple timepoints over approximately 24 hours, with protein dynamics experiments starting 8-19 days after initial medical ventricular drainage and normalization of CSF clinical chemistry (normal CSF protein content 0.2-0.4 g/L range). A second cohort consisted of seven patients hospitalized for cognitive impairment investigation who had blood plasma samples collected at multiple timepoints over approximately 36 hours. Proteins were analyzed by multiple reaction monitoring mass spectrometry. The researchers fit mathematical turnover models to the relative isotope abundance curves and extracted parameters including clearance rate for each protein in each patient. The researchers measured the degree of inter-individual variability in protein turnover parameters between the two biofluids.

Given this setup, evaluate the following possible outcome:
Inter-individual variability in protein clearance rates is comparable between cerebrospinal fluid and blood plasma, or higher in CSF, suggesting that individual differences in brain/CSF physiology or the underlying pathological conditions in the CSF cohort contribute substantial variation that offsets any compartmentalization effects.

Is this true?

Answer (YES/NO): YES